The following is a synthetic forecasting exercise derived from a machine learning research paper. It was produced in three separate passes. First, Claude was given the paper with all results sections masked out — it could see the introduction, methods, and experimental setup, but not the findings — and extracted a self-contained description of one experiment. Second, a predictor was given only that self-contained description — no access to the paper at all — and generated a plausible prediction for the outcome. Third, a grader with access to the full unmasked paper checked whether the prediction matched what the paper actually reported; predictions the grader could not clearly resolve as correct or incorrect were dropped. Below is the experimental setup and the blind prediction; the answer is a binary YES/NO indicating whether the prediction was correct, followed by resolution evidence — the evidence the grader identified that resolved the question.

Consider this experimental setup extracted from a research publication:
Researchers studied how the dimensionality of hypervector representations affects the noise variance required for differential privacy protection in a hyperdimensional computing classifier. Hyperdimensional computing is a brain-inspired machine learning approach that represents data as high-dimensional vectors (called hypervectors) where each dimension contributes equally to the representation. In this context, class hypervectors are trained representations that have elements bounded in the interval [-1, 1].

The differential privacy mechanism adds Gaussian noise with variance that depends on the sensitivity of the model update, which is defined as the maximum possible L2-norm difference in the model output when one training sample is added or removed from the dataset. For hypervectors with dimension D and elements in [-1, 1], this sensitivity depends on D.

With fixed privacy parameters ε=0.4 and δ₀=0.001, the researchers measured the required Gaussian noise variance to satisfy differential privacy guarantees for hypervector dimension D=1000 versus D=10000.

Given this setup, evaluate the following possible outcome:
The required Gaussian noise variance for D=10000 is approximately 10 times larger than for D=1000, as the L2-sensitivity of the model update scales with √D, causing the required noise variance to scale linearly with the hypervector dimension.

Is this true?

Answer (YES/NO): YES